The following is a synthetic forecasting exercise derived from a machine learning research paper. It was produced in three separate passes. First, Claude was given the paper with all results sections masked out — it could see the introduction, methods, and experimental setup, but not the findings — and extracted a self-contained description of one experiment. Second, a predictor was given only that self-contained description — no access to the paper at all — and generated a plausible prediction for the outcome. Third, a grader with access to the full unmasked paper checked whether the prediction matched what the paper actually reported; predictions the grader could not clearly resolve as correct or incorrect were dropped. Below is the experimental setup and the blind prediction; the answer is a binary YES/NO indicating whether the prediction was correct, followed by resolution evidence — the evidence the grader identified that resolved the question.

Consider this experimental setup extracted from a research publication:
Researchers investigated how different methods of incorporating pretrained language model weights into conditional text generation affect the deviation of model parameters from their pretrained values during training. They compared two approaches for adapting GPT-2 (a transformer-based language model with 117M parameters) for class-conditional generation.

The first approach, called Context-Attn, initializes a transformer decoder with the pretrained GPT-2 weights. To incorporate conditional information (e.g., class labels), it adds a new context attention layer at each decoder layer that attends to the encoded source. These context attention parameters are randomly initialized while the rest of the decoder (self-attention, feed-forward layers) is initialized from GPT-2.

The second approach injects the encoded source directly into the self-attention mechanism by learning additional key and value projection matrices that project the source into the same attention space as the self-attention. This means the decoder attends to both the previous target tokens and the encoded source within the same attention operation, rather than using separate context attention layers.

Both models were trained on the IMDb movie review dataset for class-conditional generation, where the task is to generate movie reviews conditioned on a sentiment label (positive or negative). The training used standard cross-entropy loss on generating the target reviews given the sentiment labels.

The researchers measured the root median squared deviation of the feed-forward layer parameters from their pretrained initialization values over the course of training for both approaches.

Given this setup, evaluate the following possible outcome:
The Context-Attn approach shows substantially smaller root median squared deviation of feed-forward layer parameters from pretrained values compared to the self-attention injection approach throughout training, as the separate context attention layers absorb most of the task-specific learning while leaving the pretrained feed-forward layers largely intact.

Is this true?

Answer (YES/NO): NO